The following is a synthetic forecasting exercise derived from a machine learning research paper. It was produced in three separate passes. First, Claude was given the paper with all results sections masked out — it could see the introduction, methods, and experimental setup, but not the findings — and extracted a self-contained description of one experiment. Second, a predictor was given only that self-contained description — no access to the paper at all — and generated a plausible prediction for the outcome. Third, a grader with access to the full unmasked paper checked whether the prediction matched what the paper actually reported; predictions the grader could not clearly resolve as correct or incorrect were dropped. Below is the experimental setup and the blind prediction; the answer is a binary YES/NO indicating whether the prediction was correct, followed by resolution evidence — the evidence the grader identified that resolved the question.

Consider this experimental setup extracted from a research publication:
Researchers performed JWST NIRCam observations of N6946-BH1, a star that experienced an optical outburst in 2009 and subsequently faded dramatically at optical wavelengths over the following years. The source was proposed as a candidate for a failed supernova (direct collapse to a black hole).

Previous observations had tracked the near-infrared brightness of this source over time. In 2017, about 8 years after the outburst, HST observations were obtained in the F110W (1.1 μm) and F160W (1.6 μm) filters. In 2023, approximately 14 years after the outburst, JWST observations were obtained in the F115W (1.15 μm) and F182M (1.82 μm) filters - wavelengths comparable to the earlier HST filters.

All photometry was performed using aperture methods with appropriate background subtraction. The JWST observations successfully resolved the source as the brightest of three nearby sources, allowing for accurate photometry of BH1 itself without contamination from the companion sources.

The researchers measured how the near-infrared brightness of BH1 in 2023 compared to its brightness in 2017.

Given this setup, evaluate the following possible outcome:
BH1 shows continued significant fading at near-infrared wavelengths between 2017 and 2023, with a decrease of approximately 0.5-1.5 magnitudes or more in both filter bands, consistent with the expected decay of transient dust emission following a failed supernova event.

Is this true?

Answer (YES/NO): NO